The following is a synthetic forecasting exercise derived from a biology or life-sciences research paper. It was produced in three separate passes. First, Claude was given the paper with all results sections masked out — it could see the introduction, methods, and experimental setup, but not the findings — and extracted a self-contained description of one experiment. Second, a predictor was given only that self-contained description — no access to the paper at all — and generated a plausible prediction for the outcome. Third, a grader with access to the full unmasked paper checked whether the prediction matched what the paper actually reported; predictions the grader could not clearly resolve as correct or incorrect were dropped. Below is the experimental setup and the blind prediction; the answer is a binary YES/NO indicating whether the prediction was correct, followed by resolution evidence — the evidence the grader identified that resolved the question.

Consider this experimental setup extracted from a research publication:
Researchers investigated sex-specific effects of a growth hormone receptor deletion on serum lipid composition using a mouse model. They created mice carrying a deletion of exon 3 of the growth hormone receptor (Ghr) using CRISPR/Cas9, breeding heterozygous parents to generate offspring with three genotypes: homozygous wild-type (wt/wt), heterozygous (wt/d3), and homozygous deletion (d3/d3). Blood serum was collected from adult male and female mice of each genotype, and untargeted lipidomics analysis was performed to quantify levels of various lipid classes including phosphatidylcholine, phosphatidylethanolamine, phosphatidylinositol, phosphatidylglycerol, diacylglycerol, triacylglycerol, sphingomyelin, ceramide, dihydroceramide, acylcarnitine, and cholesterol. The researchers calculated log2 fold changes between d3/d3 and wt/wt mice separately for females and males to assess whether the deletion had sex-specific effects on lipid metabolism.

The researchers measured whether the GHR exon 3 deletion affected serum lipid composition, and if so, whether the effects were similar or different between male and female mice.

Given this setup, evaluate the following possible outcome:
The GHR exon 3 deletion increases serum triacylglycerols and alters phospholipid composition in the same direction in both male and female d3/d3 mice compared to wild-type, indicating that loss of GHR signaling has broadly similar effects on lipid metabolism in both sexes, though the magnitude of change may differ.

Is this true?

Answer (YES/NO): NO